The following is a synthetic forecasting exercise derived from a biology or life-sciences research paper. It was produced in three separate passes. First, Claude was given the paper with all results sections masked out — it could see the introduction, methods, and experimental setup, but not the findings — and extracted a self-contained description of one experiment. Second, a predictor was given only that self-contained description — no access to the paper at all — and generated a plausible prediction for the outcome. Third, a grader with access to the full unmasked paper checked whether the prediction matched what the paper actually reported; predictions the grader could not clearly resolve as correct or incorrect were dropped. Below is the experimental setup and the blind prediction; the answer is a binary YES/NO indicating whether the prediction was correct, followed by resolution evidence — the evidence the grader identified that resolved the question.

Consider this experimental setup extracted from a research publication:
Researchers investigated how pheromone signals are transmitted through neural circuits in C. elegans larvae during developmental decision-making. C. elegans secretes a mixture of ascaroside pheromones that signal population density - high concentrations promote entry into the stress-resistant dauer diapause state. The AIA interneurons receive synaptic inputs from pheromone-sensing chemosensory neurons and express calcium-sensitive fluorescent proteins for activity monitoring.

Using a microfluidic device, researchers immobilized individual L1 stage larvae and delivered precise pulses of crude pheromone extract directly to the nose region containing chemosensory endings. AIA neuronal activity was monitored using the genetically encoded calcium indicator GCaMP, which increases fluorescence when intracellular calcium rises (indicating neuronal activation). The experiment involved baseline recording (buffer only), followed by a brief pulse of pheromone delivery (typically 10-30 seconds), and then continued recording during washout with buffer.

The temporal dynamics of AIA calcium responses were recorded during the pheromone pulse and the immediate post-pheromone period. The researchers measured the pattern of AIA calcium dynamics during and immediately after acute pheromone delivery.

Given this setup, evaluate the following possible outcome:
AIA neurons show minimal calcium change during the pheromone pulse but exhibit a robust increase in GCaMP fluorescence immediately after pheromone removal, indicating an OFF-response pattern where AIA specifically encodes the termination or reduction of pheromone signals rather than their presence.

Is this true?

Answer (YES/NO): NO